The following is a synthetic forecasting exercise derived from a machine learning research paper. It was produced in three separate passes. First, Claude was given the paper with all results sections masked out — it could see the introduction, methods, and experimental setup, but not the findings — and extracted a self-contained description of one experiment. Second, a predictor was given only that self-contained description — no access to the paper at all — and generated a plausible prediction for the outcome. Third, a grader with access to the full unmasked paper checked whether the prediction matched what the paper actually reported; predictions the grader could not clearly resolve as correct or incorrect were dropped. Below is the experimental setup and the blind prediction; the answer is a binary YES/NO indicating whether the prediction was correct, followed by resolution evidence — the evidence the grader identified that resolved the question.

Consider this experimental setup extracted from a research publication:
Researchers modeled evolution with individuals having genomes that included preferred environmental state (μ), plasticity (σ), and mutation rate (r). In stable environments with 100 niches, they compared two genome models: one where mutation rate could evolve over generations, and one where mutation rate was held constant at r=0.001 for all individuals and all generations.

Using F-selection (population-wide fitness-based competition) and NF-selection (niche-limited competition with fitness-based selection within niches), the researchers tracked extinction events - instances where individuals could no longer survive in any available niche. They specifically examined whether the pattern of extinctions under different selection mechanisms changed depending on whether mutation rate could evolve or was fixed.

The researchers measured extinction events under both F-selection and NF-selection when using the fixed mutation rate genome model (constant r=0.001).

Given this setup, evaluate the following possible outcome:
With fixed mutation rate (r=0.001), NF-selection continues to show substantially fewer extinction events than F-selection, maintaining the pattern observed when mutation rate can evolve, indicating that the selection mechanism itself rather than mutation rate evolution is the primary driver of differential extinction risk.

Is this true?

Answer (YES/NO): NO